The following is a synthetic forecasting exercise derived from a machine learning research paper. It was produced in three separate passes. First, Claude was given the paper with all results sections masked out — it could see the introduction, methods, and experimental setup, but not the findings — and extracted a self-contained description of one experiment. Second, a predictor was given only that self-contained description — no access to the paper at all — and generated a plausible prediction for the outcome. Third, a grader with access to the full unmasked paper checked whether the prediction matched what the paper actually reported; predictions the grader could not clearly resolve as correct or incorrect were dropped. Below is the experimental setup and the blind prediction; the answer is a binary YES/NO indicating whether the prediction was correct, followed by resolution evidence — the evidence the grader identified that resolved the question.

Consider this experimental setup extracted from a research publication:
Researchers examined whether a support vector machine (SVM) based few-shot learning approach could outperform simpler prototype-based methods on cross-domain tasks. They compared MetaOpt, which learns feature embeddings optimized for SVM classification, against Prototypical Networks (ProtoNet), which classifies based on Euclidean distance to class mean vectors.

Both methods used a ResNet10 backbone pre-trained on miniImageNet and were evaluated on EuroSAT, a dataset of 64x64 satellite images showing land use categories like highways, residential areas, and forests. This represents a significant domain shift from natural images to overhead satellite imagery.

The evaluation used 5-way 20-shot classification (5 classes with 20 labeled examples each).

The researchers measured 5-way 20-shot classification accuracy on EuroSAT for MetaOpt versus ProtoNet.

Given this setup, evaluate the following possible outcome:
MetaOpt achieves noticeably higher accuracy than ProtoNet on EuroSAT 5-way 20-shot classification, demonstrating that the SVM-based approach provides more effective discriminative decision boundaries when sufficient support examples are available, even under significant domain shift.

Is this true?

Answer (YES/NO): NO